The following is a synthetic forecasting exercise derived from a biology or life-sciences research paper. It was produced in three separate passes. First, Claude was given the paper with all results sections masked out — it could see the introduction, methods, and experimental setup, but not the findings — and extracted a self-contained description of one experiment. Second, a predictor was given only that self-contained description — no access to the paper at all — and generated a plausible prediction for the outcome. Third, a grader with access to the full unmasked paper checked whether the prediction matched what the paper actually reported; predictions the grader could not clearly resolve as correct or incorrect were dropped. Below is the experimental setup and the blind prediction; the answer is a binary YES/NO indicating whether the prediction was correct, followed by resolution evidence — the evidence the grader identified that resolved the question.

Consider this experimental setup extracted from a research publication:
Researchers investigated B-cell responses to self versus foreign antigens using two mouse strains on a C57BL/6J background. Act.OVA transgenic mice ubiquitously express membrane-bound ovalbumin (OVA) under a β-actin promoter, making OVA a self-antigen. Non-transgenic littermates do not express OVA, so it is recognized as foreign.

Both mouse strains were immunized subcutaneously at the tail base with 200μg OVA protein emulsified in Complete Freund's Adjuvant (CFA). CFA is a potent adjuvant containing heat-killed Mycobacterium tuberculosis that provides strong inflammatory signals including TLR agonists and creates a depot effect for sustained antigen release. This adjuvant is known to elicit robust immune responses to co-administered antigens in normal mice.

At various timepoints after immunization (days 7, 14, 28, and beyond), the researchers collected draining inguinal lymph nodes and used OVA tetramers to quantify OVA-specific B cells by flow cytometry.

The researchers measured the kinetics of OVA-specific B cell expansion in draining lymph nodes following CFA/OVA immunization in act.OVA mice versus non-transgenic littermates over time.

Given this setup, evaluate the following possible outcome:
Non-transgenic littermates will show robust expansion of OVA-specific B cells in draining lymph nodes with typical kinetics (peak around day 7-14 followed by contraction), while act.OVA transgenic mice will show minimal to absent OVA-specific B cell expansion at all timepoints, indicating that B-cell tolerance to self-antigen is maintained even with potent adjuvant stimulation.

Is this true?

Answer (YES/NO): NO